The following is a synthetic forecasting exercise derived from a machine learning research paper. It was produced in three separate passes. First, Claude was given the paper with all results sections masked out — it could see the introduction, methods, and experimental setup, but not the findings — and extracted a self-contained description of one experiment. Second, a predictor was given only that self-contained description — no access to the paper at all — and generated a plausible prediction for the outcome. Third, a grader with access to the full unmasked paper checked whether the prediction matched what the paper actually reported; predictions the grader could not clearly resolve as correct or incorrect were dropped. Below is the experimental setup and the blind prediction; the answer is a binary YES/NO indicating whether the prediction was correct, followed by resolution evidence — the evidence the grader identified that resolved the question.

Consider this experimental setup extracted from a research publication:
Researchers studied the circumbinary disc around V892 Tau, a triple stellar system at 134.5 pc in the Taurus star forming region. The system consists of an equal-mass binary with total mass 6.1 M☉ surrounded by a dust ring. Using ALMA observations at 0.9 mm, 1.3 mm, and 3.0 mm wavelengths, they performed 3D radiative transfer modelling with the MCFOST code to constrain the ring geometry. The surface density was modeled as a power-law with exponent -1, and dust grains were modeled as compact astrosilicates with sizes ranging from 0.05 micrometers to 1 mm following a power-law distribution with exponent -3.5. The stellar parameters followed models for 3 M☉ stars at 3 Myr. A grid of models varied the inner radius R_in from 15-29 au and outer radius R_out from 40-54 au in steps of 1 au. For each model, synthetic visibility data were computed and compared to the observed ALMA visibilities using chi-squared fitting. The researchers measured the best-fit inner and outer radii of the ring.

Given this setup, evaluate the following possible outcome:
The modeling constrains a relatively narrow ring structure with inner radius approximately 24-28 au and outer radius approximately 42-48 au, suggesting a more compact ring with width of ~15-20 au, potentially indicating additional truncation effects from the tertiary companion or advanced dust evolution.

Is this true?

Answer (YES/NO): NO